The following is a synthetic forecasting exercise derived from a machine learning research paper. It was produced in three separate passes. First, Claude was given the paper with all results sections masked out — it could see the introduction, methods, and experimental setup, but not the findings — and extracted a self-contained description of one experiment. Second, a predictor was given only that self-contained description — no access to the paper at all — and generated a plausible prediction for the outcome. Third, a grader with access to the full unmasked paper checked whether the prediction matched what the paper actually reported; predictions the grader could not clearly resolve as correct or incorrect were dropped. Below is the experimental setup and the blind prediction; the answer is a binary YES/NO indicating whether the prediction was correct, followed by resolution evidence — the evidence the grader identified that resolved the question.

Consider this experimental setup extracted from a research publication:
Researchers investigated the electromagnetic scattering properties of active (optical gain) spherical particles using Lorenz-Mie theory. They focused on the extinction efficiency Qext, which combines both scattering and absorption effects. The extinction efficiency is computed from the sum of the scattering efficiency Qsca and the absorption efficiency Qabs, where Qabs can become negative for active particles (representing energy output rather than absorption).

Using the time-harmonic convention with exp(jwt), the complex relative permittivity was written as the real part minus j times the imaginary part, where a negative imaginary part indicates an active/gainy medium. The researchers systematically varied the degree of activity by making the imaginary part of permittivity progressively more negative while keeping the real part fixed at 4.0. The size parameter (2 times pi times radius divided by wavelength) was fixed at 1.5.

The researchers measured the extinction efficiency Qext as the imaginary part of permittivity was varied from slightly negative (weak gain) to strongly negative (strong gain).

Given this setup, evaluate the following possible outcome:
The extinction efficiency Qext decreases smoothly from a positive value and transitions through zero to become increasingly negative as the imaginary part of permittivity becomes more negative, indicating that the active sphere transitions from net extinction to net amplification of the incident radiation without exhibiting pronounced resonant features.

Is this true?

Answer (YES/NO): NO